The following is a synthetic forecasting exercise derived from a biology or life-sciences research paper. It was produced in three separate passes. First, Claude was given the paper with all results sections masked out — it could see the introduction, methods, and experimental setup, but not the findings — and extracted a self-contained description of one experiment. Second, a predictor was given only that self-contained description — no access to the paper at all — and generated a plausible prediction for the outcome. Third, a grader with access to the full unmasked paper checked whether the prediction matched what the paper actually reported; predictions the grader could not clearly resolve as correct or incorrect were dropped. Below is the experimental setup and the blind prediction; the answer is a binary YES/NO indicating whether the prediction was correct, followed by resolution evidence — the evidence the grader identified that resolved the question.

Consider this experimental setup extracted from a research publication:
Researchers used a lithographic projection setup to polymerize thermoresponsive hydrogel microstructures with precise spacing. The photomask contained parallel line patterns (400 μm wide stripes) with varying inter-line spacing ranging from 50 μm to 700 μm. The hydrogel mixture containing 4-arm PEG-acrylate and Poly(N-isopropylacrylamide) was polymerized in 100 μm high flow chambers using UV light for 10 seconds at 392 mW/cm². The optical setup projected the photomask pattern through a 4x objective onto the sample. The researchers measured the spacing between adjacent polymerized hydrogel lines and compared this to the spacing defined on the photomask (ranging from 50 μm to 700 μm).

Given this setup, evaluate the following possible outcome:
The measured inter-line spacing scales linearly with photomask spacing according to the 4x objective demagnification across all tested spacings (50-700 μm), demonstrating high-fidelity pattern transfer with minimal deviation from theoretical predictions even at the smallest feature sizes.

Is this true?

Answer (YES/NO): NO